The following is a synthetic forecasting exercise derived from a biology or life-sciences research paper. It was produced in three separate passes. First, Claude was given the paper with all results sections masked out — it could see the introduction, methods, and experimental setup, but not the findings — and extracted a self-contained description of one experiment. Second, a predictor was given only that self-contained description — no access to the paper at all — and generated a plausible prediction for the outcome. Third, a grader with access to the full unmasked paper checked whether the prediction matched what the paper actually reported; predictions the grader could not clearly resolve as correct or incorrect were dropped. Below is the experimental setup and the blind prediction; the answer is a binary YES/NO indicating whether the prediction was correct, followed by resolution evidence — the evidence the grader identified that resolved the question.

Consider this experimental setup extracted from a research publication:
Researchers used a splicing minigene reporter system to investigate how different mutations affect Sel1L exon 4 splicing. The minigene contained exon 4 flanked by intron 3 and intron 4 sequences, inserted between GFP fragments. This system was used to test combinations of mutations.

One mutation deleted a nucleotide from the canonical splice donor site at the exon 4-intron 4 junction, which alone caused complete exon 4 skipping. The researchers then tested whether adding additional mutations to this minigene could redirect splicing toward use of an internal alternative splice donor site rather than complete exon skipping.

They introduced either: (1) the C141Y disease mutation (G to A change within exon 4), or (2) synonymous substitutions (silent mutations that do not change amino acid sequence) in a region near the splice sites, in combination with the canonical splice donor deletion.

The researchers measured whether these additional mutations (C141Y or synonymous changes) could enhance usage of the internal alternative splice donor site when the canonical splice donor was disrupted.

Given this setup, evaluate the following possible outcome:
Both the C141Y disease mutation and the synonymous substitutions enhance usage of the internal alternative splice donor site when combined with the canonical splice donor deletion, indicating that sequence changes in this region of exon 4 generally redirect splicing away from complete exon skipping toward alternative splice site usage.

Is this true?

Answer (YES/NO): NO